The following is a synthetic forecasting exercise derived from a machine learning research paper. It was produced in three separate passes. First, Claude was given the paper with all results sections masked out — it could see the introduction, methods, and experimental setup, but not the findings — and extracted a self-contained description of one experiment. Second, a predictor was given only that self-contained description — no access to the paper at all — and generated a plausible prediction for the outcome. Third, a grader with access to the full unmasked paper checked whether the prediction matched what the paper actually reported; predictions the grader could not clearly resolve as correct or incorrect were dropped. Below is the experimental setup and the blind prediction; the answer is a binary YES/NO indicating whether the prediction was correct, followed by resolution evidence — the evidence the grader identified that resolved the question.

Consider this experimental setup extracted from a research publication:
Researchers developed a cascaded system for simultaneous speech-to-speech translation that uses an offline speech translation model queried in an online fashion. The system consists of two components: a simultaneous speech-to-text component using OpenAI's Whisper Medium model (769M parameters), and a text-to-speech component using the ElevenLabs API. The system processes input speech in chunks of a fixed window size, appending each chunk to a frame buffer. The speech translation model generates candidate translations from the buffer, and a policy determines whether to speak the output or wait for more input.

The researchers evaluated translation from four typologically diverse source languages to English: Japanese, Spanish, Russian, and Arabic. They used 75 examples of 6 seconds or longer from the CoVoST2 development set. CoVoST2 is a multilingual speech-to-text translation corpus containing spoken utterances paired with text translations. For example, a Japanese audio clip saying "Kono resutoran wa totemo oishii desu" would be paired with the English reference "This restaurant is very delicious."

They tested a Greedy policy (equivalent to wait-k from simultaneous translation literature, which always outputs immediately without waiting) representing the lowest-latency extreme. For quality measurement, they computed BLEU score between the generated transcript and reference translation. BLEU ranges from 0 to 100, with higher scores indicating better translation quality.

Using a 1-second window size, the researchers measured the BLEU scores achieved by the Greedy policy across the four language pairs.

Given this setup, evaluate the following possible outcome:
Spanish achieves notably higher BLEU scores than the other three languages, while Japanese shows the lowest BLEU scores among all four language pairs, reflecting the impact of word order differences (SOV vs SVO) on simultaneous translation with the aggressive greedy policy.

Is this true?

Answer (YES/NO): NO